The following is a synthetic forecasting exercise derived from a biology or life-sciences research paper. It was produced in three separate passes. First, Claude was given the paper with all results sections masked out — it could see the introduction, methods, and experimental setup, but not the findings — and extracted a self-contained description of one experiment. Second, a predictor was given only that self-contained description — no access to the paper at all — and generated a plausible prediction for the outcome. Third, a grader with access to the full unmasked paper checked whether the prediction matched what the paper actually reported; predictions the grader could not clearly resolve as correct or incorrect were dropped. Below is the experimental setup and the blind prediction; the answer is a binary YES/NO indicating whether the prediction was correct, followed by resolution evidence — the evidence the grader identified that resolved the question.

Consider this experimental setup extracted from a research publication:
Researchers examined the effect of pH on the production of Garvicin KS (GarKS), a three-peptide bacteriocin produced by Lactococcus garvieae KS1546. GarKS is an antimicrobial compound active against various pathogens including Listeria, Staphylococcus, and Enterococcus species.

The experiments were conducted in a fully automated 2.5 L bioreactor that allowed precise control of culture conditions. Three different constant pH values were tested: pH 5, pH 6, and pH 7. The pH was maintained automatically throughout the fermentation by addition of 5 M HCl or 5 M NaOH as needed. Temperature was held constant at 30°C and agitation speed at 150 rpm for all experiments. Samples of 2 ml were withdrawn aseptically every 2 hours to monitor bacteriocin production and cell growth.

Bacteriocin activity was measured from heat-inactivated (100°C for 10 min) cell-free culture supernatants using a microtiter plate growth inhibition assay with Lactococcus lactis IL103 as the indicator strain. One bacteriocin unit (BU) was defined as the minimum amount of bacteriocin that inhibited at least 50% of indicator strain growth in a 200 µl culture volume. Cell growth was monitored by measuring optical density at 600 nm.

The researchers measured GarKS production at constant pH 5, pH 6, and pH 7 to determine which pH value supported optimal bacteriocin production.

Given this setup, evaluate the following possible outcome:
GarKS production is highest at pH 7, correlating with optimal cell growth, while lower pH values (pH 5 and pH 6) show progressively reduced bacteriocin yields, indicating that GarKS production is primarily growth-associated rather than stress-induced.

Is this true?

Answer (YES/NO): NO